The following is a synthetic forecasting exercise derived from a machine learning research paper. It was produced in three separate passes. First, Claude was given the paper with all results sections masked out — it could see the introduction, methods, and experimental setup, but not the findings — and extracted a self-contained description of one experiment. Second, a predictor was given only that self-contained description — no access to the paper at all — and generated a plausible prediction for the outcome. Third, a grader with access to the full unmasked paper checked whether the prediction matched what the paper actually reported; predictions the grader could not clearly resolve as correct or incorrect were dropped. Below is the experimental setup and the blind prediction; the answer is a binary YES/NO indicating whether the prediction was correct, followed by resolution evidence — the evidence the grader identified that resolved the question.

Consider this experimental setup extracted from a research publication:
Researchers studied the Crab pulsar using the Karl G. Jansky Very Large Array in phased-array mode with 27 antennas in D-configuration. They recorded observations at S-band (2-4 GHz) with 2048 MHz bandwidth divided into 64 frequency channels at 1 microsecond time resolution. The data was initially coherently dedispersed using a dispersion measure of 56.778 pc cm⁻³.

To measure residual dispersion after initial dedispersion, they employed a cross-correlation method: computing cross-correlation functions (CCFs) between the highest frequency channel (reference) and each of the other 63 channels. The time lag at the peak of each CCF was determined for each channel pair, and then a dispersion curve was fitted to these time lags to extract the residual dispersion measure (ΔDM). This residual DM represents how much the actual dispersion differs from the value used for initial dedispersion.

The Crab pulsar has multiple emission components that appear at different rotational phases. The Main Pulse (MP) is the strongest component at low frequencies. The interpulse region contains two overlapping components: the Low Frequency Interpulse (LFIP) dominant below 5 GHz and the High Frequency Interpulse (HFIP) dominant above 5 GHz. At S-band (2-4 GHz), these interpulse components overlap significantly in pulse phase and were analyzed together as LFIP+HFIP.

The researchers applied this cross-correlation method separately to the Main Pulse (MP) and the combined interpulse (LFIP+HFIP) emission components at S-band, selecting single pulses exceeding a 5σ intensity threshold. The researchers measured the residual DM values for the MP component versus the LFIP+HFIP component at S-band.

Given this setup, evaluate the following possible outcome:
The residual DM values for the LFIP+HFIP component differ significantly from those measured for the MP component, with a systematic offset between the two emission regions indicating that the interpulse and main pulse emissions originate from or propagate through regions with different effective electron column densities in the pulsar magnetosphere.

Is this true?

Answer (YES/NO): NO